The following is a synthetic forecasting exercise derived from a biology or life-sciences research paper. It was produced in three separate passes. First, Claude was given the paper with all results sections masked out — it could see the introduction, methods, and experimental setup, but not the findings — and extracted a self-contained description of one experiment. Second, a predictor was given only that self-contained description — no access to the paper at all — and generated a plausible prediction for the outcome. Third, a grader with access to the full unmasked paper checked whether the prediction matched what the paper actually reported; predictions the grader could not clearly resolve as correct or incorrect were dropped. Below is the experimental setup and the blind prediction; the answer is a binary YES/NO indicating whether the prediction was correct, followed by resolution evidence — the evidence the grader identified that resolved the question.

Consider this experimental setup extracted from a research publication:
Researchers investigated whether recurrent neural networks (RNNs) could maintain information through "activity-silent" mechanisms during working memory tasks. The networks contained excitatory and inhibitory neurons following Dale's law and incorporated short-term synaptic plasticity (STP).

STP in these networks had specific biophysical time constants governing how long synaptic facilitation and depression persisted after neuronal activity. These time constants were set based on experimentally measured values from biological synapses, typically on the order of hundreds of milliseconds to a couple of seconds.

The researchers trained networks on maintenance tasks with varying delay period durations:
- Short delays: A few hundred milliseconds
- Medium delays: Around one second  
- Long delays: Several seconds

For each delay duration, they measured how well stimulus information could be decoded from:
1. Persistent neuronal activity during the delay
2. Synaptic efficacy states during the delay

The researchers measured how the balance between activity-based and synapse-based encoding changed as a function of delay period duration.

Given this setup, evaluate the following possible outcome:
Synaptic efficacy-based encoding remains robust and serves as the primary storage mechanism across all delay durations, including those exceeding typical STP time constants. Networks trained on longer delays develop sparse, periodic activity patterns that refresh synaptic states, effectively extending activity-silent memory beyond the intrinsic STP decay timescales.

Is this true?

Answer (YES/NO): NO